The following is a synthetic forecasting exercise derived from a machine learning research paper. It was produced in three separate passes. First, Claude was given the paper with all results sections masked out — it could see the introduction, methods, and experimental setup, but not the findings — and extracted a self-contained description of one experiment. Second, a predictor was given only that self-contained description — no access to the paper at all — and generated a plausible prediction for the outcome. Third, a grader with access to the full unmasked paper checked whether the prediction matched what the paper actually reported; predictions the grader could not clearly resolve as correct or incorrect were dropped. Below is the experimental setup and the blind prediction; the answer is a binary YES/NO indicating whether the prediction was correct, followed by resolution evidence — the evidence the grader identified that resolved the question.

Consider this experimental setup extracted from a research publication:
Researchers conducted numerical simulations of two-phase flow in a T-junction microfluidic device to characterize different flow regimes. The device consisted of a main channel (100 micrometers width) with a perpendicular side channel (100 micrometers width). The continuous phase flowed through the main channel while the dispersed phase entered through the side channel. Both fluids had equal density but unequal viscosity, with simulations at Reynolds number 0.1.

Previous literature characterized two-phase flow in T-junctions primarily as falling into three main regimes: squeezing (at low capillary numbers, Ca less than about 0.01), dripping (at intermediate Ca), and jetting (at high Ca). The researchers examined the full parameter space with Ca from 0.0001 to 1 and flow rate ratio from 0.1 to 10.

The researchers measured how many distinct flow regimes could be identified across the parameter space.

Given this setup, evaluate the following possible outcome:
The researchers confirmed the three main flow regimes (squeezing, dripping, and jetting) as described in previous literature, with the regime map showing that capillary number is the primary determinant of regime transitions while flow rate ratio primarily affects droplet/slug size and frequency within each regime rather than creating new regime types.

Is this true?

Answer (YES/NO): NO